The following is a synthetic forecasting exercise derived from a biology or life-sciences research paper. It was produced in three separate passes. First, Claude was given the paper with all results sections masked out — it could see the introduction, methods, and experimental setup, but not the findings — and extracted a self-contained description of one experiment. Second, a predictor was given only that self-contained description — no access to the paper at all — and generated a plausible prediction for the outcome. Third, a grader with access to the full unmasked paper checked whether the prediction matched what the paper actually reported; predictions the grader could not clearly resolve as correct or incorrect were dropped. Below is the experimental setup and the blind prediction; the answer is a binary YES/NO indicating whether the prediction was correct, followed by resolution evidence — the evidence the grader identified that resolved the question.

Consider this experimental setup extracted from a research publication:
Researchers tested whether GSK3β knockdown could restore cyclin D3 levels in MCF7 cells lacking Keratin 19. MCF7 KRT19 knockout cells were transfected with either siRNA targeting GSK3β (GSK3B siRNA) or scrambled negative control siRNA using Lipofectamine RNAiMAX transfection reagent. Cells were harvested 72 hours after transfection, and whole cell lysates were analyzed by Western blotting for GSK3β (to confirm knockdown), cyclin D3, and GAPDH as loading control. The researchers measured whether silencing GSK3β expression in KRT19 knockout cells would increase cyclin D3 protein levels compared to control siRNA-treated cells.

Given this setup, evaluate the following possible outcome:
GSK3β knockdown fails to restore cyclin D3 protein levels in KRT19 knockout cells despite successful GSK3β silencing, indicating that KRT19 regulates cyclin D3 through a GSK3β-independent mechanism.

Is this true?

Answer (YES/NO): NO